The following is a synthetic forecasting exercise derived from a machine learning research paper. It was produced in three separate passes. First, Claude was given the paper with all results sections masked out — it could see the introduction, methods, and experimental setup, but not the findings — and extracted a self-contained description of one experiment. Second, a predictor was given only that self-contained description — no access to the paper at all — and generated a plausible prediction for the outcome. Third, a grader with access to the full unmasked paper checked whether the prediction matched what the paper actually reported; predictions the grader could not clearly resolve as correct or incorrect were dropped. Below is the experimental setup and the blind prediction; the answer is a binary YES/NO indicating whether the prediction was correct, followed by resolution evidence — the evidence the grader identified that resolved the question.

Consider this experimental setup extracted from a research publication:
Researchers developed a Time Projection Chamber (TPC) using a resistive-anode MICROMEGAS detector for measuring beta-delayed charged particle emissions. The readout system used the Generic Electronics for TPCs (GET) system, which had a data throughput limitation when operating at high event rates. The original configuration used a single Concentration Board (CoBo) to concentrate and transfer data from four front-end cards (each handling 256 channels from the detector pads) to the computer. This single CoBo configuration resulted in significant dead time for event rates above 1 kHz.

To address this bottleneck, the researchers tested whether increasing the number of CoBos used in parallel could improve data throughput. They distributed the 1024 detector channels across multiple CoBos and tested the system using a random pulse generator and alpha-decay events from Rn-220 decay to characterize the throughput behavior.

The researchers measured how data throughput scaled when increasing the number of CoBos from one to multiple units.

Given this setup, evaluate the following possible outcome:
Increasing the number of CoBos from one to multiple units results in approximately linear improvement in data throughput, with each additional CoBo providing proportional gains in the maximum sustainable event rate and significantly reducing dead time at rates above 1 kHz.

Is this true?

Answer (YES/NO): YES